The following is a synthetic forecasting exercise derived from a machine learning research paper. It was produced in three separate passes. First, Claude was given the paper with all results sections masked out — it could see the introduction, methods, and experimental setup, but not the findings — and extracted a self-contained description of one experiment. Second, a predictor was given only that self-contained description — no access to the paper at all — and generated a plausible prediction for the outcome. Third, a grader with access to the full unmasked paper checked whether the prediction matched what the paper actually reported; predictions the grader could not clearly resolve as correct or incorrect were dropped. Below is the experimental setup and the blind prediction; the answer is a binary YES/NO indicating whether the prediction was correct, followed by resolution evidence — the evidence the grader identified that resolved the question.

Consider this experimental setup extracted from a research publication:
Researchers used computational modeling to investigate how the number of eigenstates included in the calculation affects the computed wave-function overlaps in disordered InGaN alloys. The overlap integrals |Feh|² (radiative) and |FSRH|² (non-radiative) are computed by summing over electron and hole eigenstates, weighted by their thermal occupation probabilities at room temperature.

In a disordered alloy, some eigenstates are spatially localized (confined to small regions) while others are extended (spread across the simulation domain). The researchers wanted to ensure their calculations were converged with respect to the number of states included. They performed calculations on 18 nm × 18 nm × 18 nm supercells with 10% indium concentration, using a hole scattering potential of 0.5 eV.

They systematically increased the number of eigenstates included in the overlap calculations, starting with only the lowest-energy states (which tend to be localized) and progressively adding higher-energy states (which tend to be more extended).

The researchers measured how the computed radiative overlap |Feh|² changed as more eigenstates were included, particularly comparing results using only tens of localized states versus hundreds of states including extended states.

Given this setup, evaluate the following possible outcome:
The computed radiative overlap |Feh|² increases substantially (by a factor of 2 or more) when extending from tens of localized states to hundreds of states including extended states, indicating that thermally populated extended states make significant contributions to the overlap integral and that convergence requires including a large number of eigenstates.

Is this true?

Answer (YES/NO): NO